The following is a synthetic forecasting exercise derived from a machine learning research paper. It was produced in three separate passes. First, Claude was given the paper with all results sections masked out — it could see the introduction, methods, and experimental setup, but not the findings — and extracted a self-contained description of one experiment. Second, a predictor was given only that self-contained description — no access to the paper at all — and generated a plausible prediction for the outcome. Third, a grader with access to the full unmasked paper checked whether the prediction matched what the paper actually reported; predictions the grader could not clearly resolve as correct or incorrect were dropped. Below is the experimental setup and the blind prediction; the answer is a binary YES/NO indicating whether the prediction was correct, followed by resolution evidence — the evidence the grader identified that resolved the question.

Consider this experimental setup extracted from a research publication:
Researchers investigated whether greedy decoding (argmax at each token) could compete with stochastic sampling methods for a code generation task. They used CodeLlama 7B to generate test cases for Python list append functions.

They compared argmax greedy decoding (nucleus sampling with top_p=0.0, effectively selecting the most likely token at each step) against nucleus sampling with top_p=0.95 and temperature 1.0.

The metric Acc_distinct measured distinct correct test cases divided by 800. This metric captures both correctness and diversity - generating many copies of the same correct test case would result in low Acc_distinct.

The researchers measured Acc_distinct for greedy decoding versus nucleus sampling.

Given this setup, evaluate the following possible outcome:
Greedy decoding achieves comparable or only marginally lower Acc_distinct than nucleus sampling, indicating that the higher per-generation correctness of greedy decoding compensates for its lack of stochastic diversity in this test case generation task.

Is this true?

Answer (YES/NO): NO